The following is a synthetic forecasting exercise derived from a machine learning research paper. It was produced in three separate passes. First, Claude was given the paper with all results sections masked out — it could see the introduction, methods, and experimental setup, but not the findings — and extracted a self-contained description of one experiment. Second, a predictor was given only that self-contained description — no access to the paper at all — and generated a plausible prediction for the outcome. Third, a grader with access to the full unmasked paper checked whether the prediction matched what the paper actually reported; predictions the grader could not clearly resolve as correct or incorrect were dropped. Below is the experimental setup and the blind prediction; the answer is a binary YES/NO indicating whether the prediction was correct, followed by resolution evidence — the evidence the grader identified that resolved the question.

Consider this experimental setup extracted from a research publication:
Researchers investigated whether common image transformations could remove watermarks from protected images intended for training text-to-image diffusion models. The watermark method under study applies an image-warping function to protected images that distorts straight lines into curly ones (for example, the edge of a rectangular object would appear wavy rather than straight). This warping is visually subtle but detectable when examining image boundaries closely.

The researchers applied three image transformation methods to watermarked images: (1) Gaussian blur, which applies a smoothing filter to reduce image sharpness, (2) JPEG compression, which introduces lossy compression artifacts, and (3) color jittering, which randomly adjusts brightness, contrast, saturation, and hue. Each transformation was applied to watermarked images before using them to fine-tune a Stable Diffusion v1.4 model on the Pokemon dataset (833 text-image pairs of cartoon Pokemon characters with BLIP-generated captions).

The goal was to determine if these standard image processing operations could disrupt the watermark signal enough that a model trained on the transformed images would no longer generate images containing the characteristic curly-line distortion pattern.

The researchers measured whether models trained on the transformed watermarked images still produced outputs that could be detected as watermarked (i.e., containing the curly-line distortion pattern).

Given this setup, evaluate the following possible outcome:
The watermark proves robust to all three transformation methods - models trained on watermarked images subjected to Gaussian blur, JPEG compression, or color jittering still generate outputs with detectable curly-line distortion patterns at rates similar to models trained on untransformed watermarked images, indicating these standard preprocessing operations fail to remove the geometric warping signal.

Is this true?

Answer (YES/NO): YES